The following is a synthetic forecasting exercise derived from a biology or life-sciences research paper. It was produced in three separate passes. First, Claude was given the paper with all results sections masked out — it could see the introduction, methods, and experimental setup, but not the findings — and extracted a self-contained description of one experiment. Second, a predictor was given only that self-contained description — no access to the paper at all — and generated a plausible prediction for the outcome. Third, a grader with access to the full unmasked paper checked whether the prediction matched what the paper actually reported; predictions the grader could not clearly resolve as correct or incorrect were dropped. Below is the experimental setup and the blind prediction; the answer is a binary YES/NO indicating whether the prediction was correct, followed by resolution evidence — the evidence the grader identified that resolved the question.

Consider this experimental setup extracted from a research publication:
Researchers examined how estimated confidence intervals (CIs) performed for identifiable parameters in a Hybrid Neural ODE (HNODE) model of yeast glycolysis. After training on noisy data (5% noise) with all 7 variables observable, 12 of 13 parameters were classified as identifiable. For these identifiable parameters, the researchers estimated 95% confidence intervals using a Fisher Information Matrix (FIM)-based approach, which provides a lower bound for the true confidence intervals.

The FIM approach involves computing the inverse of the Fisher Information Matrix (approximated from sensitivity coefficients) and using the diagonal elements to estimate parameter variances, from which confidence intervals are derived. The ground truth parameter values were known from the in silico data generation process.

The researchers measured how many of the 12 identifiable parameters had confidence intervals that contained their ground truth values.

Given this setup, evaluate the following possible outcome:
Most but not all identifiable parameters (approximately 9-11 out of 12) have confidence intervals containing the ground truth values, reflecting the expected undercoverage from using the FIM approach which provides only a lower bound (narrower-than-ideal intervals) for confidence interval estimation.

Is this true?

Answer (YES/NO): YES